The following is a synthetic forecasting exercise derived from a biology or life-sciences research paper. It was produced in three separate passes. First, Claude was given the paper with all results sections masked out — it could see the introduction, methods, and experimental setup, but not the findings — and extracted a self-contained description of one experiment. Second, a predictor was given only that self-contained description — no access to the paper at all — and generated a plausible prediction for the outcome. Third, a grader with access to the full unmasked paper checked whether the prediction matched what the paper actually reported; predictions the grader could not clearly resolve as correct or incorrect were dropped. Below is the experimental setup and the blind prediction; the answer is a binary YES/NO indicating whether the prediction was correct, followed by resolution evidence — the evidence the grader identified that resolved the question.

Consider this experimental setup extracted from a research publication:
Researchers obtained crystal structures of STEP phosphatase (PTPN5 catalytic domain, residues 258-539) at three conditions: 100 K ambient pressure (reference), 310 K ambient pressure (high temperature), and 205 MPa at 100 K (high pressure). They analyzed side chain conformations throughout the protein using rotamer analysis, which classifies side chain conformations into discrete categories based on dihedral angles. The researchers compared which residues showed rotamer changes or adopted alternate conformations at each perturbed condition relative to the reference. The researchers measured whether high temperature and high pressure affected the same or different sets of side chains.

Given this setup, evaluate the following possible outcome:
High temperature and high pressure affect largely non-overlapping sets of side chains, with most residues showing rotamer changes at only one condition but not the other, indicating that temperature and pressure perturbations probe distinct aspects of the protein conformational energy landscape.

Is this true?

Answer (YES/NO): YES